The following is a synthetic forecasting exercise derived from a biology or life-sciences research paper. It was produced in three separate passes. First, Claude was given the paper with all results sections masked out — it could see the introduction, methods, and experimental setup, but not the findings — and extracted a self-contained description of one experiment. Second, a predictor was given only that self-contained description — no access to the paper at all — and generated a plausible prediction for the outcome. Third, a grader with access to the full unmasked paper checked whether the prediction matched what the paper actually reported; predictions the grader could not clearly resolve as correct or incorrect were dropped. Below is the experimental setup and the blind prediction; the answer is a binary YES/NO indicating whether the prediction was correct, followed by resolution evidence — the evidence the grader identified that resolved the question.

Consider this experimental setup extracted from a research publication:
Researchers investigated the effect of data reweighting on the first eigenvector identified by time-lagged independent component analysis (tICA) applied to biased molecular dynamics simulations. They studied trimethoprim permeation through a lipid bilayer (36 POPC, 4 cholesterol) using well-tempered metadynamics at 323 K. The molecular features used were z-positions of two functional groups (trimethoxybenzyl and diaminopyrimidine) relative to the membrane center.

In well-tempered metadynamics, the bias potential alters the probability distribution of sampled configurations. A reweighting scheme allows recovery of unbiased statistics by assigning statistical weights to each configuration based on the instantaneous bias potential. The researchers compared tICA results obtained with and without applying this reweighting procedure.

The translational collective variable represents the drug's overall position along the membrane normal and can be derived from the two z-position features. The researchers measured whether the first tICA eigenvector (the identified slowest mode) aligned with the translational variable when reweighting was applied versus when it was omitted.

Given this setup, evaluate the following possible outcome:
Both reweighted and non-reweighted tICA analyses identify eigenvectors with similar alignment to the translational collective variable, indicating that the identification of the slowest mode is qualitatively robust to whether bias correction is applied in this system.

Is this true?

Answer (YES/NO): NO